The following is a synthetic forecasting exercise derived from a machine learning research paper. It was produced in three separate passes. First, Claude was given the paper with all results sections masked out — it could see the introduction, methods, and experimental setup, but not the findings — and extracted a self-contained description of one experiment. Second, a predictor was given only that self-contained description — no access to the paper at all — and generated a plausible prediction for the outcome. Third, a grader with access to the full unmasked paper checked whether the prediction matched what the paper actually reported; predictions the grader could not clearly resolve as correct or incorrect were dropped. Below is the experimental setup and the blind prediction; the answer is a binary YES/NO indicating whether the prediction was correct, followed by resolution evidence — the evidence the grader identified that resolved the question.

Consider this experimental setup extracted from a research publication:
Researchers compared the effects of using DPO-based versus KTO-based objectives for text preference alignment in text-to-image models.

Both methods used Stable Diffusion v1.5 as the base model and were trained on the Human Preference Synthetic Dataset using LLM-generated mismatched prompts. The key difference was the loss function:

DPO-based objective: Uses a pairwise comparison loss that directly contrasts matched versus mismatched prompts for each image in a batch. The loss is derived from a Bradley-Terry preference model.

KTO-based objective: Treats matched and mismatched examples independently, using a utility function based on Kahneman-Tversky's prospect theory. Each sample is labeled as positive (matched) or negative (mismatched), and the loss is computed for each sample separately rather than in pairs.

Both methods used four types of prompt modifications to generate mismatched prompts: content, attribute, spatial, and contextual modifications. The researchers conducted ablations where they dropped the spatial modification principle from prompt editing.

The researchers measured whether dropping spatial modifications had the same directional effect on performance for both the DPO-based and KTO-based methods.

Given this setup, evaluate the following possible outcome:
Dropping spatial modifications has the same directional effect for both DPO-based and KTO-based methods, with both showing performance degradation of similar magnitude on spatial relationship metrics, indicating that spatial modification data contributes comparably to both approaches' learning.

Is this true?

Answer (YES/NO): NO